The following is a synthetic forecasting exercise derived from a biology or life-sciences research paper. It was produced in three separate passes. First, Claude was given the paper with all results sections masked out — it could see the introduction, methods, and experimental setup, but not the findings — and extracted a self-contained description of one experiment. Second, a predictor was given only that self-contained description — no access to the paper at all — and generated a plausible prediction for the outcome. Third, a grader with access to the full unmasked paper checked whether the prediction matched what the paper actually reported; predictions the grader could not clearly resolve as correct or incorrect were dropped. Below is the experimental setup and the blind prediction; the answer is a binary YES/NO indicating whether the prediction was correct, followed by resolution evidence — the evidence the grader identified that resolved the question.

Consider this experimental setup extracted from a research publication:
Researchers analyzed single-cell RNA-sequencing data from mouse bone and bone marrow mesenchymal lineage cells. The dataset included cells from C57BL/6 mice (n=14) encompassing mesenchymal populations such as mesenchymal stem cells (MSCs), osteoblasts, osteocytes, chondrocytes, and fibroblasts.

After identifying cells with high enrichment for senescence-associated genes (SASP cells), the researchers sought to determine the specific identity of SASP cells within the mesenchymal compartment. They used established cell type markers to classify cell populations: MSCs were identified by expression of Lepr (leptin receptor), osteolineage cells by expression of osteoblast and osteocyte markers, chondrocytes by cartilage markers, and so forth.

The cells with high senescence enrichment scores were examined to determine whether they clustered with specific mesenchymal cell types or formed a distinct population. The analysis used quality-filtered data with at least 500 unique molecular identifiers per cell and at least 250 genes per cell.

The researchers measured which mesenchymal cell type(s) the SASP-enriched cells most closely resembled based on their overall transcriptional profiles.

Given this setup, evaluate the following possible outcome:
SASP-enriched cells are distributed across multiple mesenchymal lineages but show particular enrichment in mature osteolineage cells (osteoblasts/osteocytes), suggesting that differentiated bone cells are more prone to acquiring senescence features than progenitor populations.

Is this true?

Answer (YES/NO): NO